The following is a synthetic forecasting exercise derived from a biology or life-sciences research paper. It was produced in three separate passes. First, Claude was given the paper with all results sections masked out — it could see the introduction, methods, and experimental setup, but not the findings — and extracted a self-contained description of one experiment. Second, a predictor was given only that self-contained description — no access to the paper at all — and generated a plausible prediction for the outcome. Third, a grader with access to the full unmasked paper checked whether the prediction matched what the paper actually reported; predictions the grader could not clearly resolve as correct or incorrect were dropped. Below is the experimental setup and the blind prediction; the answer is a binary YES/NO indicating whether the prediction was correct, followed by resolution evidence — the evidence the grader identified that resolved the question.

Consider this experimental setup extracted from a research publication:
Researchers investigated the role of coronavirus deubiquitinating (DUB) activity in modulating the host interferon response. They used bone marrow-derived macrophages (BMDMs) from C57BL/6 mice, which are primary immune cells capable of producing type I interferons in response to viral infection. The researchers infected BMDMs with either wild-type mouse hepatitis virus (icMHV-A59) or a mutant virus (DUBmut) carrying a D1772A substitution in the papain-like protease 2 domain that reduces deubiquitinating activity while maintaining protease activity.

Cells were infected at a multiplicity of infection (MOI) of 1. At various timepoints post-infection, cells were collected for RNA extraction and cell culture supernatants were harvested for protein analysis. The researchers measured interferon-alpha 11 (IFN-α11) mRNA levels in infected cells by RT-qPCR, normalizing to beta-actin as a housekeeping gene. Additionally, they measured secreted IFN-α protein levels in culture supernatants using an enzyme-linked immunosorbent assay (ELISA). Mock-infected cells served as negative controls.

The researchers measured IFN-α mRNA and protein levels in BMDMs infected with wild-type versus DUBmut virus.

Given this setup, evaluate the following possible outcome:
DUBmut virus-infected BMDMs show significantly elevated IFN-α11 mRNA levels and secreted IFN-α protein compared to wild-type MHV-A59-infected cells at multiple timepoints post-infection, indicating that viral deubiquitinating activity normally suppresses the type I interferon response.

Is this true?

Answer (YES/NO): YES